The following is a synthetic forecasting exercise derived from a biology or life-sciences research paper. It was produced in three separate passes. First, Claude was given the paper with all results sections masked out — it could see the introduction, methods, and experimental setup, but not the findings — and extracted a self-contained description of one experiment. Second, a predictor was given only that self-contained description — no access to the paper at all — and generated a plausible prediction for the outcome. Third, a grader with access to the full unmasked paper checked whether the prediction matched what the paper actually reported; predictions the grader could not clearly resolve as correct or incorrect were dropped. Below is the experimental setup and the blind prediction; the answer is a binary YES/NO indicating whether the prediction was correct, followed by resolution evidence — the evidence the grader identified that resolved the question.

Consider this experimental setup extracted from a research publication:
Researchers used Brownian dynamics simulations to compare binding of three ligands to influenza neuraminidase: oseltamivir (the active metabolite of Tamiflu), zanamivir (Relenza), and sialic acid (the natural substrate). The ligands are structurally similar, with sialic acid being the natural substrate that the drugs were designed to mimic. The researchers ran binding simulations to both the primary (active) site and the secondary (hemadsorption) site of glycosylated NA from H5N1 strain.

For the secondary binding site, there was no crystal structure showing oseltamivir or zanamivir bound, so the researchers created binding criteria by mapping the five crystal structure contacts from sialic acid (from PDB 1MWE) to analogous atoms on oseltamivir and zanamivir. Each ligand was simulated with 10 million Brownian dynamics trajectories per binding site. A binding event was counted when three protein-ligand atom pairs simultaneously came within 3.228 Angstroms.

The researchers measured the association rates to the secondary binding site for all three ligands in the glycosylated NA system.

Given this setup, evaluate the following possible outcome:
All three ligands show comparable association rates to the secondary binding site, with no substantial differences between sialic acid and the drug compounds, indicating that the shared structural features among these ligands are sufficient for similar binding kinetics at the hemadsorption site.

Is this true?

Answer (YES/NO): NO